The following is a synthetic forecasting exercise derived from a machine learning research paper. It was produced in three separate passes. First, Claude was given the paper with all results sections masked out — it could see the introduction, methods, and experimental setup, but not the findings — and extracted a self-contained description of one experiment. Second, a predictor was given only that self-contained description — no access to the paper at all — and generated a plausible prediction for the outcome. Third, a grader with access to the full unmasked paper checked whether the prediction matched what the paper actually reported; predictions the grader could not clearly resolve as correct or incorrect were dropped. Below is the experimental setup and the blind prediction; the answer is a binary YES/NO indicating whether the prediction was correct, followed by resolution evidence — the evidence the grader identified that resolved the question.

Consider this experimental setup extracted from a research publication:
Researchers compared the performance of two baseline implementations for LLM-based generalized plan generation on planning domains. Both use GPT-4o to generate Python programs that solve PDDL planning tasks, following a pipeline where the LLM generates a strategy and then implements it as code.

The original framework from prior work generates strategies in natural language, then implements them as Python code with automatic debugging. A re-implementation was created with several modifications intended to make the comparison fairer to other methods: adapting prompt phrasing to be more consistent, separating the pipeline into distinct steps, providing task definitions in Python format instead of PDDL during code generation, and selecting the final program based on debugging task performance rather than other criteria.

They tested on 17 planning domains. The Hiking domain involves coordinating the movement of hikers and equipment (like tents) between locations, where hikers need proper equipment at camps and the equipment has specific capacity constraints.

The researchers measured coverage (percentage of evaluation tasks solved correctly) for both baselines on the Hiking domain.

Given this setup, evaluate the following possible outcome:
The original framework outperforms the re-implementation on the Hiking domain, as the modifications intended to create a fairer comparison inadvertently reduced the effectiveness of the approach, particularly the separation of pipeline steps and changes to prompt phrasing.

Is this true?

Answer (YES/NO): YES